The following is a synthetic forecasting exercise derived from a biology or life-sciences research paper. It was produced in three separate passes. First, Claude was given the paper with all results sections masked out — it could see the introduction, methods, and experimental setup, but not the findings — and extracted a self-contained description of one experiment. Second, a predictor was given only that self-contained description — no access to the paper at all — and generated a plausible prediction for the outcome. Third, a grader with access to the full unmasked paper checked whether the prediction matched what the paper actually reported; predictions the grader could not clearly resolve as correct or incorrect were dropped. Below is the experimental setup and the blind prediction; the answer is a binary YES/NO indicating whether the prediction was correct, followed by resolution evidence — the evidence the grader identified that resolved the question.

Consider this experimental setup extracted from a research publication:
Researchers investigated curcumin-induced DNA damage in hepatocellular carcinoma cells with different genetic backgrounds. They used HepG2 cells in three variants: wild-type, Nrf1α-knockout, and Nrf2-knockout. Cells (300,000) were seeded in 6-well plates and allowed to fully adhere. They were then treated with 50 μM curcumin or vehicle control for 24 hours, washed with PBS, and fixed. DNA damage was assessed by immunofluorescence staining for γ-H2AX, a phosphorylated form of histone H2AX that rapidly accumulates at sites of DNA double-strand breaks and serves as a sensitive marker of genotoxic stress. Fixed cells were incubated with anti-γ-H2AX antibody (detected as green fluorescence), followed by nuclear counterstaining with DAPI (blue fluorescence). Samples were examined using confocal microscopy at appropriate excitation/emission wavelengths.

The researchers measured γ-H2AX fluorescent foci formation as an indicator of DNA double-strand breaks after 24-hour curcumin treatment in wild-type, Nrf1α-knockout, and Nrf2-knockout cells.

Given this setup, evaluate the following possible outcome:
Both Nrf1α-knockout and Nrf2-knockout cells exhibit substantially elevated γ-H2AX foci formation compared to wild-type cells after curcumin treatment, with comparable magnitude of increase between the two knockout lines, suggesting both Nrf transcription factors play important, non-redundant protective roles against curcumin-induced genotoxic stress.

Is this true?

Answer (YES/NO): NO